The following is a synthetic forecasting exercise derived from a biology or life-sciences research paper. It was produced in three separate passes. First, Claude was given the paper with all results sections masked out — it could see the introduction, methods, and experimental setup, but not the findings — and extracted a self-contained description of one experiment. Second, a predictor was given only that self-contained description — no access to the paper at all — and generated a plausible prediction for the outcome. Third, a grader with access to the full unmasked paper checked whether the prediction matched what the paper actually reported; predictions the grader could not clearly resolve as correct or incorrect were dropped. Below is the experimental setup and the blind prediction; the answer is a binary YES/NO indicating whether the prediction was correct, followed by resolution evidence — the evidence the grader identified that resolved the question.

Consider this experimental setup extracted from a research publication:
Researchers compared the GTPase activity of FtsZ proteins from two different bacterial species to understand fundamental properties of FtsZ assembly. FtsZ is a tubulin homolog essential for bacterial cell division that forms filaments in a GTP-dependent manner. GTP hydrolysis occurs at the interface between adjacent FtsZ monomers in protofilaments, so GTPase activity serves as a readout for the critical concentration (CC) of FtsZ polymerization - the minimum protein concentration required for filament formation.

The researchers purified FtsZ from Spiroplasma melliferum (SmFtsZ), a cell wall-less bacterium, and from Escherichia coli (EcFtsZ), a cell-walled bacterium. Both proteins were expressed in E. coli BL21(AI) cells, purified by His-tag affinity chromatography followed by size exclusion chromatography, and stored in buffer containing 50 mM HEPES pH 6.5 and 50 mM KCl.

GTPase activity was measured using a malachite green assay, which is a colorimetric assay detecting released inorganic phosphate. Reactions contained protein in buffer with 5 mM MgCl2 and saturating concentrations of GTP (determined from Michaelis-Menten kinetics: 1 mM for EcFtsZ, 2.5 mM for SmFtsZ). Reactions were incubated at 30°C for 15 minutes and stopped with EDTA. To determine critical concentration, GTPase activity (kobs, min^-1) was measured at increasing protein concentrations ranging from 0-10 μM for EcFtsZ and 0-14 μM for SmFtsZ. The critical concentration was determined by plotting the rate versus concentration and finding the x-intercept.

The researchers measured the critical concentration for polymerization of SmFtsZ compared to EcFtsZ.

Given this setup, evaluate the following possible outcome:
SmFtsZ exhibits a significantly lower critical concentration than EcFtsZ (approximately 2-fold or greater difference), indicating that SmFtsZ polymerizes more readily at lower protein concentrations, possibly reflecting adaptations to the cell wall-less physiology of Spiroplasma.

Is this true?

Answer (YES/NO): NO